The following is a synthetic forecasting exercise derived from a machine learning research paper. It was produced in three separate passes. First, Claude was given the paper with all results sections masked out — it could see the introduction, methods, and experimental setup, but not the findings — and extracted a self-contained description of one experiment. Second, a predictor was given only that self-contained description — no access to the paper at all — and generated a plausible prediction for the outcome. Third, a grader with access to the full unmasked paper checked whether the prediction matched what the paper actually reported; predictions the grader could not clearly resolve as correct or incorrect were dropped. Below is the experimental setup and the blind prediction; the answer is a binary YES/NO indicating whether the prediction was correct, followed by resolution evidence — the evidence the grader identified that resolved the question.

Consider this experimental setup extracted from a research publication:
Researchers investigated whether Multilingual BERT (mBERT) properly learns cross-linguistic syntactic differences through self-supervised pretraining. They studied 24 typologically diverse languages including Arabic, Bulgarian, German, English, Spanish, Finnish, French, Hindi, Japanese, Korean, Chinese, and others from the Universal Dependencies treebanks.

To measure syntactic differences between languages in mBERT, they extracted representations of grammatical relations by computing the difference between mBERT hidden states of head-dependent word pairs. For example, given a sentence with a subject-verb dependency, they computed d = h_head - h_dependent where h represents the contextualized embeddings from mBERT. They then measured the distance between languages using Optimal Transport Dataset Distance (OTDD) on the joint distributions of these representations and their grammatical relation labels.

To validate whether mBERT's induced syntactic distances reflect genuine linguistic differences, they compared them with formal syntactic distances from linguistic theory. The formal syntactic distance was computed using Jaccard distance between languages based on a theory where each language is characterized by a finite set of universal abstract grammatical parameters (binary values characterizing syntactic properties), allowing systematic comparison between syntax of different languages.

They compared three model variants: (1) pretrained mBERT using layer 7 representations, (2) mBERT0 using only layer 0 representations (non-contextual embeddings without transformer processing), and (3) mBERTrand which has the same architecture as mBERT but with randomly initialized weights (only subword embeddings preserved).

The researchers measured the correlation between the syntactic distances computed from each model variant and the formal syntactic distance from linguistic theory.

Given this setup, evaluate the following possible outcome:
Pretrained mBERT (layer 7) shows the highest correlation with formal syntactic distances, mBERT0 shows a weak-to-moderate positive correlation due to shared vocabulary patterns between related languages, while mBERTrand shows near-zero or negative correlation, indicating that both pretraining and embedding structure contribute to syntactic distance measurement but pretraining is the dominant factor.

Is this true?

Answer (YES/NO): NO